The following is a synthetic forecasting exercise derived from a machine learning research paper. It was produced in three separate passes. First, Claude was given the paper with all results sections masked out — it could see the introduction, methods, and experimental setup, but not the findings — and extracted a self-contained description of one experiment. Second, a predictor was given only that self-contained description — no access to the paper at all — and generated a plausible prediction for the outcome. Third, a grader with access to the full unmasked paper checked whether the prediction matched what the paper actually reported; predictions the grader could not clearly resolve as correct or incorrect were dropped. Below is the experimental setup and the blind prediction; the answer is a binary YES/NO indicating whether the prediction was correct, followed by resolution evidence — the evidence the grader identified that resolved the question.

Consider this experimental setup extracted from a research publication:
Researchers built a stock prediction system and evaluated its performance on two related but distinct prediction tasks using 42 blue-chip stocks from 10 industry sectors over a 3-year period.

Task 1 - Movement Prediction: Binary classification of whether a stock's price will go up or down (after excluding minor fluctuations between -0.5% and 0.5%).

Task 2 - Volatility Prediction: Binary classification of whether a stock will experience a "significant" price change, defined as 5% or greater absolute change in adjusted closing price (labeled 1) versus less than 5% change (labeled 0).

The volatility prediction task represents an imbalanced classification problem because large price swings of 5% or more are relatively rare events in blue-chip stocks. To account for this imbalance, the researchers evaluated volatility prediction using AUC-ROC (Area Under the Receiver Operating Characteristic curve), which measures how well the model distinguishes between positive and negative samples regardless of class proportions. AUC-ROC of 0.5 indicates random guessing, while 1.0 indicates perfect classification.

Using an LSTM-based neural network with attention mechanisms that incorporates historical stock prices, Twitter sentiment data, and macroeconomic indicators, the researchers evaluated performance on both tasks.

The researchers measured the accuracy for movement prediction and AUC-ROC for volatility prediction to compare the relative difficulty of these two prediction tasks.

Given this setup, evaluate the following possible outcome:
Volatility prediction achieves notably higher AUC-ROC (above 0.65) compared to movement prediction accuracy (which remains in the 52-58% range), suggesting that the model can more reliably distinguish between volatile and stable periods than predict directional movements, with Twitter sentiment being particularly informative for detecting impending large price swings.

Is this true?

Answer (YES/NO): NO